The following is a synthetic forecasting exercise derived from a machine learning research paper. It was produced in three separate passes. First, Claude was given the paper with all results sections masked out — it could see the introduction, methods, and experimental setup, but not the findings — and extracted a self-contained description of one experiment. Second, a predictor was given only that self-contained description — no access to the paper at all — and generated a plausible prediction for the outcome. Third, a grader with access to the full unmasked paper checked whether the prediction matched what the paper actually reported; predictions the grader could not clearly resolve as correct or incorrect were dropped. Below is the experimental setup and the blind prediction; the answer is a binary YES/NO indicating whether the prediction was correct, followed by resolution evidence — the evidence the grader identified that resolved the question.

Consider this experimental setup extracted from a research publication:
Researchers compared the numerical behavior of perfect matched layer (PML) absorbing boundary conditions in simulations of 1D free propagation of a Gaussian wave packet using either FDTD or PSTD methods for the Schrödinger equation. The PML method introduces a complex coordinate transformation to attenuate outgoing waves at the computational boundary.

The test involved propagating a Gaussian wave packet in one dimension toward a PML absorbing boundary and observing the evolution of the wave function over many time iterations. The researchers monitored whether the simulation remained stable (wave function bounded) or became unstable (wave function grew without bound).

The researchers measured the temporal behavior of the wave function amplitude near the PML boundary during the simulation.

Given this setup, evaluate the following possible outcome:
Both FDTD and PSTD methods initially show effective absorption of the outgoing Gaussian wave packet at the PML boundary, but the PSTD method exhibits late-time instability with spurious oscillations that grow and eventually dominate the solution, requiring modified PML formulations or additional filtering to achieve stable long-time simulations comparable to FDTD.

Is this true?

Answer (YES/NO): NO